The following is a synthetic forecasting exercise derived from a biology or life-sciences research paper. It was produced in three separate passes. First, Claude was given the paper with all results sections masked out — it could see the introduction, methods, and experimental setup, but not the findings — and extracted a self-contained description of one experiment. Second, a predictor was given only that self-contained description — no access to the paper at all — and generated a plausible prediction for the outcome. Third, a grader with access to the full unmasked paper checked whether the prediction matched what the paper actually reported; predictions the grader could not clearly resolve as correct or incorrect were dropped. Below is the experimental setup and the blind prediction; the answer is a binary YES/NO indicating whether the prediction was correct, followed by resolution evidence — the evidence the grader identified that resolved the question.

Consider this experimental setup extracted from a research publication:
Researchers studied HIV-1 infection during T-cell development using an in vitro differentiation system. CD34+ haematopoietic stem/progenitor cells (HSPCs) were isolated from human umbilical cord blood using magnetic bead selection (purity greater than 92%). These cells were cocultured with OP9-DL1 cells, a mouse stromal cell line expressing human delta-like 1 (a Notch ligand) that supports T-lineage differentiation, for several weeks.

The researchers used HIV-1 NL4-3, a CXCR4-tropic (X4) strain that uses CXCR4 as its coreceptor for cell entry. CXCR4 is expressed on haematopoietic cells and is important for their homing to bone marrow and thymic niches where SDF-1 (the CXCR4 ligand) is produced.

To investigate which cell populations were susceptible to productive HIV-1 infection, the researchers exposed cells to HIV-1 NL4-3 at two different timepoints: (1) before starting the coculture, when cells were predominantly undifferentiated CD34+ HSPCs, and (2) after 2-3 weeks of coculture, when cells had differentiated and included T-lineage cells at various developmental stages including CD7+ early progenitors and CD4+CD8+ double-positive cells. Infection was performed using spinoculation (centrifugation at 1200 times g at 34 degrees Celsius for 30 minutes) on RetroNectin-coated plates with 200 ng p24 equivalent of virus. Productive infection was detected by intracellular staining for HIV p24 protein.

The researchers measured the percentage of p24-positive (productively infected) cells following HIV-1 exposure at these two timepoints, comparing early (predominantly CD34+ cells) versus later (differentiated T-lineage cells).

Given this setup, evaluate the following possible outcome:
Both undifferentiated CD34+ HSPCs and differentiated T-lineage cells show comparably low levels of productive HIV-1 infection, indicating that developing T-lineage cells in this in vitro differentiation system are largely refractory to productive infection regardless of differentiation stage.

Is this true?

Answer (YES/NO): NO